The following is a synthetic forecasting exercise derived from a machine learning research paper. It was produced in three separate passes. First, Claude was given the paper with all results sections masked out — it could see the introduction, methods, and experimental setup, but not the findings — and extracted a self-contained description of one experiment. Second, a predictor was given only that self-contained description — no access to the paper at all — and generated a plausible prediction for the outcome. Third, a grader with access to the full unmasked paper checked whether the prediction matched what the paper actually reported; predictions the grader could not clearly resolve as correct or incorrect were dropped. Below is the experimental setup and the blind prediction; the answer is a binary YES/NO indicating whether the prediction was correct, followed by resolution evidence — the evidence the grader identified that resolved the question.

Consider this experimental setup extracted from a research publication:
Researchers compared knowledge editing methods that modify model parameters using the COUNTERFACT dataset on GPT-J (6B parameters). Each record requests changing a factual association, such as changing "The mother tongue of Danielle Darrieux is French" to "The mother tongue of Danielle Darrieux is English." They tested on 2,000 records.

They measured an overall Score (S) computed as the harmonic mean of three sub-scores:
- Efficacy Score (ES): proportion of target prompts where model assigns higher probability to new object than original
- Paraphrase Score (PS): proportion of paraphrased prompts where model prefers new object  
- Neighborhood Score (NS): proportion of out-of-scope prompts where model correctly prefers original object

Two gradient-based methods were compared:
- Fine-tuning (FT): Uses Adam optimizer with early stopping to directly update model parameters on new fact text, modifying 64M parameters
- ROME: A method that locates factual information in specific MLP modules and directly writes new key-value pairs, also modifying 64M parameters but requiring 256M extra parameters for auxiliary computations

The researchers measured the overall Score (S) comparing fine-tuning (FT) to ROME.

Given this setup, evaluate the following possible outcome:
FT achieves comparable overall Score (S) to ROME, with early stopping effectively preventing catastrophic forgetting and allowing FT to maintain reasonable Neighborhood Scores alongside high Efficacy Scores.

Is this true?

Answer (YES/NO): NO